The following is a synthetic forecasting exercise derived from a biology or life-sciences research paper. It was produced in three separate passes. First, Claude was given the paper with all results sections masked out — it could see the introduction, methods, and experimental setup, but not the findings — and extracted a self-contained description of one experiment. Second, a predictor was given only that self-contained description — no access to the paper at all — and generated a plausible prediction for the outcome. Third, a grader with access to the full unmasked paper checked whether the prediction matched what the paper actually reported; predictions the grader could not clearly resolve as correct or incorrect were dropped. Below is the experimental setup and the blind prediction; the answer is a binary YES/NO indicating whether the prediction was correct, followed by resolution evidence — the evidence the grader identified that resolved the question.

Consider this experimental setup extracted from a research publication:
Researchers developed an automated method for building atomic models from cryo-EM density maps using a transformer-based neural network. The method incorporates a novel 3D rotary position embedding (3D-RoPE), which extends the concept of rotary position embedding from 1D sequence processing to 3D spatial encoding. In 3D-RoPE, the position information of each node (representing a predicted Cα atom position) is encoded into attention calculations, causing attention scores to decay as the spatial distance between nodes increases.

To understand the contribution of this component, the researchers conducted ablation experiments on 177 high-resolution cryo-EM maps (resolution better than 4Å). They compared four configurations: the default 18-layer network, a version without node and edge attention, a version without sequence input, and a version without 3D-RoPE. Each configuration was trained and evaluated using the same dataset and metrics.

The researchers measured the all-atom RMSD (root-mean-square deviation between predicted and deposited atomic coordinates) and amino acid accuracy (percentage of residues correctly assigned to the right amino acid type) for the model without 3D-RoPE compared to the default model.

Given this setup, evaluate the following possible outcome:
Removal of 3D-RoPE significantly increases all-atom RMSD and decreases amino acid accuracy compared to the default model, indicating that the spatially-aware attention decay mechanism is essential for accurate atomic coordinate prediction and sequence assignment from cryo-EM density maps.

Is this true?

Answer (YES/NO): YES